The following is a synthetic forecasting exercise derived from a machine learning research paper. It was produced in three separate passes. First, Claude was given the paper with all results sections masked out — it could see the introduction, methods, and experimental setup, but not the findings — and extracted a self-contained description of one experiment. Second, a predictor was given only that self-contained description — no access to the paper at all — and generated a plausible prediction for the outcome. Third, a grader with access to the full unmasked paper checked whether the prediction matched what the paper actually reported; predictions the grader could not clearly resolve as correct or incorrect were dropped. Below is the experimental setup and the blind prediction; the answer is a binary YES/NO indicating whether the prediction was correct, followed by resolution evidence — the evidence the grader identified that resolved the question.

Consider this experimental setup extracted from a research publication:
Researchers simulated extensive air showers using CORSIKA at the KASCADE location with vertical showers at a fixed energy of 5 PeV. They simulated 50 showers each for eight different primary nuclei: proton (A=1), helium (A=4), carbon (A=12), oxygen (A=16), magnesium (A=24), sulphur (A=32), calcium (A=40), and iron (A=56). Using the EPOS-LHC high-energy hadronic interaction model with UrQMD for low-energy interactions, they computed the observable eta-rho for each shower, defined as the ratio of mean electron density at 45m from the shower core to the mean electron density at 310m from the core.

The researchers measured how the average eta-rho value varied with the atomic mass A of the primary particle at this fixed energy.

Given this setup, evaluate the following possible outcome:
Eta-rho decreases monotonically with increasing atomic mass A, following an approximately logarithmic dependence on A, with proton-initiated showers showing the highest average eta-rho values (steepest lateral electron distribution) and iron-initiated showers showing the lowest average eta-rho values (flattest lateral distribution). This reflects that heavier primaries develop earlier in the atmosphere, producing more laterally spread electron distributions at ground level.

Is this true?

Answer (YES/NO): YES